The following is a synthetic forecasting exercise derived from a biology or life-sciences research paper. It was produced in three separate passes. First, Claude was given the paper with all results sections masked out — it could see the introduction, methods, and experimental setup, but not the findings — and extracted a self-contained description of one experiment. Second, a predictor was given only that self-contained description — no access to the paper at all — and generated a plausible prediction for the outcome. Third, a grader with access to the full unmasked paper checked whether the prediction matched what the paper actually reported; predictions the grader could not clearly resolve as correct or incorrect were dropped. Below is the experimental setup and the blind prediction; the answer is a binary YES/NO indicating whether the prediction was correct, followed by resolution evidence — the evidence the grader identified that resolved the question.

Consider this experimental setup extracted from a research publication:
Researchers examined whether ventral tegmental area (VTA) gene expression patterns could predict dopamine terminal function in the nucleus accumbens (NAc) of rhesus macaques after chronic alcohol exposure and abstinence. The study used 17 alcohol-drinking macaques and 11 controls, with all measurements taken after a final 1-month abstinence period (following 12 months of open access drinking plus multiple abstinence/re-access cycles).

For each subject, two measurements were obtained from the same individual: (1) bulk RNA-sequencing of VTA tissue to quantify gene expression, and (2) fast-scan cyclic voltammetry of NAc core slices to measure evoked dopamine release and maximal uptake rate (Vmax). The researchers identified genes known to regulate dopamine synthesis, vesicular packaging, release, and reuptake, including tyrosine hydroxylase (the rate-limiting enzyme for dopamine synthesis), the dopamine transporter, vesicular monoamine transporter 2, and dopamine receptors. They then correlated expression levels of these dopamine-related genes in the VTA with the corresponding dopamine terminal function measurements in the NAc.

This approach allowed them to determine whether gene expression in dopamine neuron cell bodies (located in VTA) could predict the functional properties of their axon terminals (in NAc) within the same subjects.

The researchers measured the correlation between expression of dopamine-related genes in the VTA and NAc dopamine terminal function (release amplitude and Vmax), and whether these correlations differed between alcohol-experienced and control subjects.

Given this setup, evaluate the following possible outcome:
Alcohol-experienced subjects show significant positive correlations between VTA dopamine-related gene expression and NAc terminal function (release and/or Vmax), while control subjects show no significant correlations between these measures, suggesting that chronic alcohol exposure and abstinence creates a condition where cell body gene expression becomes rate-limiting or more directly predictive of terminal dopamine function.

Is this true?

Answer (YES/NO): YES